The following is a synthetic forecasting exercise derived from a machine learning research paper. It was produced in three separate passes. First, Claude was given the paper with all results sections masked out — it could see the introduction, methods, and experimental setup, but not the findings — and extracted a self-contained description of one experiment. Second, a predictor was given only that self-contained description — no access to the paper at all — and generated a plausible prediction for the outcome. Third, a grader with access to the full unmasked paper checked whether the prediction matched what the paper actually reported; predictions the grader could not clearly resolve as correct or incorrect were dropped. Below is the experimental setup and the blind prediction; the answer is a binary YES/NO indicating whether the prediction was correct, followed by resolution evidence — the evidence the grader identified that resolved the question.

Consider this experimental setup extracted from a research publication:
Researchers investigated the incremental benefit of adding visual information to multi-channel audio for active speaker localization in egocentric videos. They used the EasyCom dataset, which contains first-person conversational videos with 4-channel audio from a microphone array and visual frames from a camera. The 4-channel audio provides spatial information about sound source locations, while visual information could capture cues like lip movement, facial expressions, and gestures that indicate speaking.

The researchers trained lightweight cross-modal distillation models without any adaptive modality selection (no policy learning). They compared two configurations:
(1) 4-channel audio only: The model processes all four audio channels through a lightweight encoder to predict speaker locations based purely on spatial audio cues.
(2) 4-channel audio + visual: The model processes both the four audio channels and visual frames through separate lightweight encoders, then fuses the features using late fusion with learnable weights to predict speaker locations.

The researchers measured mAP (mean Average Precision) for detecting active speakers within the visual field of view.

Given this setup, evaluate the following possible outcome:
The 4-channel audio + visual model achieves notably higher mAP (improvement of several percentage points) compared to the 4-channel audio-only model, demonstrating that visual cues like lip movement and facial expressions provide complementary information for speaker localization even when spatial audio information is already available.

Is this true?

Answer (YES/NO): NO